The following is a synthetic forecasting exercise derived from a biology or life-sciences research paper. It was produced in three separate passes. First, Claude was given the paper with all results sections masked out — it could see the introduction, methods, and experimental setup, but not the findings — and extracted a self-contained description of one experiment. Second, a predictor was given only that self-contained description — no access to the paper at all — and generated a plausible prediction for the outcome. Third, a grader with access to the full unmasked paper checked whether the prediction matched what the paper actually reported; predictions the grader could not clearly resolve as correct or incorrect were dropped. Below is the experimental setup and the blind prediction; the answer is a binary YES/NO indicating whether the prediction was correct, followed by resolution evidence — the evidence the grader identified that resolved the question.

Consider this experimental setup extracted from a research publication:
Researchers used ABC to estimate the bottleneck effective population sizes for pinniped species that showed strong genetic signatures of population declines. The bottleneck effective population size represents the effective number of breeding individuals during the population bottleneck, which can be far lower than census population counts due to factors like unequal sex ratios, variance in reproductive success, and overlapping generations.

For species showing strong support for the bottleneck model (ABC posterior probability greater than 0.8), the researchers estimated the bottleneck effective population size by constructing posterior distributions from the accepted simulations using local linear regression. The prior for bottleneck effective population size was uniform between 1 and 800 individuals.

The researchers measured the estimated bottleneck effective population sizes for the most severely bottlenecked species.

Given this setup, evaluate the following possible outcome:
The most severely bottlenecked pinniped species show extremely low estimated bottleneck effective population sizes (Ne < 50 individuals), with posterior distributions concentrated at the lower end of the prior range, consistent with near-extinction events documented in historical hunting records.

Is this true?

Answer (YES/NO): YES